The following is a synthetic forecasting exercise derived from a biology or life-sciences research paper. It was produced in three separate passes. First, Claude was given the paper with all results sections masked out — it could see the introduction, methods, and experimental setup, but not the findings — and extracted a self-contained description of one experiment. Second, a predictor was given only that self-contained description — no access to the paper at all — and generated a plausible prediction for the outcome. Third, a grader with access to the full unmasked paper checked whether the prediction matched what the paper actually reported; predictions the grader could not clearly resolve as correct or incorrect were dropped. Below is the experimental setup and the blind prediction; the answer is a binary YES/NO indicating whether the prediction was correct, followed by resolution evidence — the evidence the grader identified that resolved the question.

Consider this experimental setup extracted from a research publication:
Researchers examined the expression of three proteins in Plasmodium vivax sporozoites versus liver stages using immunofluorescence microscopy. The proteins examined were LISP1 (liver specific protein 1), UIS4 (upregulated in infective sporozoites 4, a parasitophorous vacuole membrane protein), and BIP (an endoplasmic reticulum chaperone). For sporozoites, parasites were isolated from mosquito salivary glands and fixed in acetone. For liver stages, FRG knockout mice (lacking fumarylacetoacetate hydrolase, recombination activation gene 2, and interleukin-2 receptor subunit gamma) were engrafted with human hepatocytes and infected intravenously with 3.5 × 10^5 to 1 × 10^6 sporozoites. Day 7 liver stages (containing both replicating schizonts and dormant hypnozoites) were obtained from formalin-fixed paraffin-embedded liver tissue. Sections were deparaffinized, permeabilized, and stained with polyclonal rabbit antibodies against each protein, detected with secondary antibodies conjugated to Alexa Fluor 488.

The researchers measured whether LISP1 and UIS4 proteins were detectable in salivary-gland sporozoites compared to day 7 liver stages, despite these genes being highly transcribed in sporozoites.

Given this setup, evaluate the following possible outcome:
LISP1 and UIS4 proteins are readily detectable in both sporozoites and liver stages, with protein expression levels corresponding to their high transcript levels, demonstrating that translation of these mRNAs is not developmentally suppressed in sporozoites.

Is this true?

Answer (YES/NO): NO